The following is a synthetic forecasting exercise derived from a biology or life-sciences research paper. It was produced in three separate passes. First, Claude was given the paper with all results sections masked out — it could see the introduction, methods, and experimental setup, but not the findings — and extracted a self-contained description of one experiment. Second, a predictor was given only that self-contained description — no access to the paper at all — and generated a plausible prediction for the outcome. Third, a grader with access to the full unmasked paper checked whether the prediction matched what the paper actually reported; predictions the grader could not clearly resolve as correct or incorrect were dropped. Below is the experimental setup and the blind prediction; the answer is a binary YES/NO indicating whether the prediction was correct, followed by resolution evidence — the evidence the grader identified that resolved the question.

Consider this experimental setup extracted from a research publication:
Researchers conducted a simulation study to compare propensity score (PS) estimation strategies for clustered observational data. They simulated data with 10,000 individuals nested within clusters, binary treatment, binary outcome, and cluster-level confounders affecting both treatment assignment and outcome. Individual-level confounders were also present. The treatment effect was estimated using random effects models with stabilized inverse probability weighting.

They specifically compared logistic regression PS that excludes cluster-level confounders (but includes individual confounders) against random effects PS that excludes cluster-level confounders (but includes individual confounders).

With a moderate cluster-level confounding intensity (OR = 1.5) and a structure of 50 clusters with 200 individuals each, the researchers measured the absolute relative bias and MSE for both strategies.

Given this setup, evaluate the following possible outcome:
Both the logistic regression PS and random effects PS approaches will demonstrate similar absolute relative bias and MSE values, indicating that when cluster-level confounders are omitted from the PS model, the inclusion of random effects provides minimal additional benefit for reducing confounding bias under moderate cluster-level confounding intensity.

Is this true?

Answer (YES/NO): NO